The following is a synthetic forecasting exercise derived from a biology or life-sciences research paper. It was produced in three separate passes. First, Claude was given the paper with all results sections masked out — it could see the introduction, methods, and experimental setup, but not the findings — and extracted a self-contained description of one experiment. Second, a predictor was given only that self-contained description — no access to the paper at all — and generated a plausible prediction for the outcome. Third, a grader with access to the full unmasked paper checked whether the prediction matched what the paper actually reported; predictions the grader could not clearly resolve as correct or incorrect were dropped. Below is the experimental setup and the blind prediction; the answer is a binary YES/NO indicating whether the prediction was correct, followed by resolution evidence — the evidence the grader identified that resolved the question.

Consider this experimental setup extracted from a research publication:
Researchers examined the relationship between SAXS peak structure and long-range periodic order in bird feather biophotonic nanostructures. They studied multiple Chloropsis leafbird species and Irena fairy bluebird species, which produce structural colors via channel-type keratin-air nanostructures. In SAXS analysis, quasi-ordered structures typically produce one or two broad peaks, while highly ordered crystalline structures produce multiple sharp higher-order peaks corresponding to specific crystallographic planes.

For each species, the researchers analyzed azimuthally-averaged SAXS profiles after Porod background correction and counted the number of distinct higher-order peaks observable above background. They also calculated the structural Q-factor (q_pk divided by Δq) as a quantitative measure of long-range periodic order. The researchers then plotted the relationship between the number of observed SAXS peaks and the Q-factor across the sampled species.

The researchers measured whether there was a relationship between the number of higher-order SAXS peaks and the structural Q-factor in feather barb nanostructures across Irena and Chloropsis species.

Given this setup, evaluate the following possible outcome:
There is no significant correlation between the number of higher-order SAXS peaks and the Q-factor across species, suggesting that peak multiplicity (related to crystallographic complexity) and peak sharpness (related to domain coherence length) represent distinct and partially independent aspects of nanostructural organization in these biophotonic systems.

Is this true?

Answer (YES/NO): NO